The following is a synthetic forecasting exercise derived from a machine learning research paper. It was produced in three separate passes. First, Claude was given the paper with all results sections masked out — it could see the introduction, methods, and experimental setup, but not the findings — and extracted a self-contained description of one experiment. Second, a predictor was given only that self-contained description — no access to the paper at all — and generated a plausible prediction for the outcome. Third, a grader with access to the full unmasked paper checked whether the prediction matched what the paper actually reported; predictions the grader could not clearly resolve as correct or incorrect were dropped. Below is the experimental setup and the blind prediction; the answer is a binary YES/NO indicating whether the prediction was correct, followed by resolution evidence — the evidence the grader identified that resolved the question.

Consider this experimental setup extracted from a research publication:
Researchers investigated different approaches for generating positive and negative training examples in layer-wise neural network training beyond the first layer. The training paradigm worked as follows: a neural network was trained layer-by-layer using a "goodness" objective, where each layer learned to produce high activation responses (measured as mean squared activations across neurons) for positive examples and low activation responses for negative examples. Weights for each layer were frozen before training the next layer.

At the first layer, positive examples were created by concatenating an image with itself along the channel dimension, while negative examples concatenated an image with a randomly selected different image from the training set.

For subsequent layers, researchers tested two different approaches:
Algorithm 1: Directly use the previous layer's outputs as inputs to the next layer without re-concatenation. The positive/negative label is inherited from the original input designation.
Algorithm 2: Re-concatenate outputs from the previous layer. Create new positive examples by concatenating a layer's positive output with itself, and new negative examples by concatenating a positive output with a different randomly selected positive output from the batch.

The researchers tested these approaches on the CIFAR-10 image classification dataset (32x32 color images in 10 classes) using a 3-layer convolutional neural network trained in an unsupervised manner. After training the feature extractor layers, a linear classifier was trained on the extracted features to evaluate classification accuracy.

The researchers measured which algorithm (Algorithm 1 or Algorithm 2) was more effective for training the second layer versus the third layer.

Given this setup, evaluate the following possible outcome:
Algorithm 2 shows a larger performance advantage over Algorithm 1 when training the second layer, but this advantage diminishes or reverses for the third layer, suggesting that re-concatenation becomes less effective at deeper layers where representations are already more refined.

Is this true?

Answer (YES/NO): NO